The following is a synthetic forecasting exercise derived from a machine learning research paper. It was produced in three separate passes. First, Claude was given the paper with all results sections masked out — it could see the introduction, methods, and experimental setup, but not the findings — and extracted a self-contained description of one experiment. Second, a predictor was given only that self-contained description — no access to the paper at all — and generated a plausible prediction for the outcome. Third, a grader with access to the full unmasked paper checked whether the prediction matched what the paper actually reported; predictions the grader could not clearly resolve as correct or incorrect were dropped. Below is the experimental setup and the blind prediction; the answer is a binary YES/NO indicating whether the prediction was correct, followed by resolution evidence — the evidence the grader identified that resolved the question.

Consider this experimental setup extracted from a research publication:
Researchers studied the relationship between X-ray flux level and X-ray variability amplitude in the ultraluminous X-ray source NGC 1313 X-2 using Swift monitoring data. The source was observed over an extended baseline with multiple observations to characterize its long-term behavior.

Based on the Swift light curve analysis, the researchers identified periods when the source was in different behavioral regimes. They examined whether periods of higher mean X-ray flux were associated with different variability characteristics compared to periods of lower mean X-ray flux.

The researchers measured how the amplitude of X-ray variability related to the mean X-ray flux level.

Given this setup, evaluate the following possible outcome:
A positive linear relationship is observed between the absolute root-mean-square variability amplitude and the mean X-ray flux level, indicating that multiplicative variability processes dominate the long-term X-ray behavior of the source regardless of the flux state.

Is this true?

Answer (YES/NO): NO